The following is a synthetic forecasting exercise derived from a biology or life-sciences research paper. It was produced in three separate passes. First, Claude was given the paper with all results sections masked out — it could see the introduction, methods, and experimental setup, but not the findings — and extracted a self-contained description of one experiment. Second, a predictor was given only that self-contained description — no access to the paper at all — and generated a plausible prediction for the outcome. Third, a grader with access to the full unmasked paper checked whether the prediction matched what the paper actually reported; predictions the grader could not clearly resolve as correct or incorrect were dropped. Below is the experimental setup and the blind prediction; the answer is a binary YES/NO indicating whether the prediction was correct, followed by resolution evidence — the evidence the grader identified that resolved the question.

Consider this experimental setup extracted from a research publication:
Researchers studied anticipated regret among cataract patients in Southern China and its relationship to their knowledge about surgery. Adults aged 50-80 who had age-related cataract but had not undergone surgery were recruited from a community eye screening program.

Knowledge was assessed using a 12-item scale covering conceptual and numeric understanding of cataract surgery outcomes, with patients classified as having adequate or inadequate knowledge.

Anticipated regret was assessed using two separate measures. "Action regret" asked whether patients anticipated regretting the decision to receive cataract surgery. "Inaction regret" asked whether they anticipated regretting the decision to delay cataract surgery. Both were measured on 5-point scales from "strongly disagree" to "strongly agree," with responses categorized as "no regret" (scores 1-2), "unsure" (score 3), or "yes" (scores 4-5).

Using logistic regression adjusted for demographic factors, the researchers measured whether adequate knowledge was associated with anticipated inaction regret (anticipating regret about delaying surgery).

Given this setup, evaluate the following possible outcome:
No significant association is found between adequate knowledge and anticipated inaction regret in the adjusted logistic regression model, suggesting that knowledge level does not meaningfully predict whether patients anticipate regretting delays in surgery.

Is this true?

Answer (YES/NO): NO